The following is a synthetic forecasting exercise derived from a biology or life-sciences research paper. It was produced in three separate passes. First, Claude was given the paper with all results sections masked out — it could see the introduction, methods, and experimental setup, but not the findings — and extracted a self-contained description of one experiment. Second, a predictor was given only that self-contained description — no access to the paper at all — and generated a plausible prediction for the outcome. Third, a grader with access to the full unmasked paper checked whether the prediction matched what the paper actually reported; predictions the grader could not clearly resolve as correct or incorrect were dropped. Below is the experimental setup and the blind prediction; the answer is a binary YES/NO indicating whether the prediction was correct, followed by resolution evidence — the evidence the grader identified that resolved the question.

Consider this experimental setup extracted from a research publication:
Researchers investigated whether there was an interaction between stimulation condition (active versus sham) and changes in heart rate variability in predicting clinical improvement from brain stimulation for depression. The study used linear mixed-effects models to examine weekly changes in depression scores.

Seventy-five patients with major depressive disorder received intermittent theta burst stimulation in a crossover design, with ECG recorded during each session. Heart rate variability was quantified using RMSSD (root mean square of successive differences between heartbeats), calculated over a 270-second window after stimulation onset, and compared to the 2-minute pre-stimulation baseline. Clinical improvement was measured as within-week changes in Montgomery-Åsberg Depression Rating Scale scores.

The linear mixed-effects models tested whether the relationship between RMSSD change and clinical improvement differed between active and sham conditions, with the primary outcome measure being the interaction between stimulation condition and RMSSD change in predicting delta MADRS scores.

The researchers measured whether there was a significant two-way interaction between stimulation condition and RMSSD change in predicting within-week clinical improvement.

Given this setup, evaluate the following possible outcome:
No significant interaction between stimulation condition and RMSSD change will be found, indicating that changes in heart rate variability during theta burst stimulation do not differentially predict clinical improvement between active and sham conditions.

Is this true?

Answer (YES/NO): NO